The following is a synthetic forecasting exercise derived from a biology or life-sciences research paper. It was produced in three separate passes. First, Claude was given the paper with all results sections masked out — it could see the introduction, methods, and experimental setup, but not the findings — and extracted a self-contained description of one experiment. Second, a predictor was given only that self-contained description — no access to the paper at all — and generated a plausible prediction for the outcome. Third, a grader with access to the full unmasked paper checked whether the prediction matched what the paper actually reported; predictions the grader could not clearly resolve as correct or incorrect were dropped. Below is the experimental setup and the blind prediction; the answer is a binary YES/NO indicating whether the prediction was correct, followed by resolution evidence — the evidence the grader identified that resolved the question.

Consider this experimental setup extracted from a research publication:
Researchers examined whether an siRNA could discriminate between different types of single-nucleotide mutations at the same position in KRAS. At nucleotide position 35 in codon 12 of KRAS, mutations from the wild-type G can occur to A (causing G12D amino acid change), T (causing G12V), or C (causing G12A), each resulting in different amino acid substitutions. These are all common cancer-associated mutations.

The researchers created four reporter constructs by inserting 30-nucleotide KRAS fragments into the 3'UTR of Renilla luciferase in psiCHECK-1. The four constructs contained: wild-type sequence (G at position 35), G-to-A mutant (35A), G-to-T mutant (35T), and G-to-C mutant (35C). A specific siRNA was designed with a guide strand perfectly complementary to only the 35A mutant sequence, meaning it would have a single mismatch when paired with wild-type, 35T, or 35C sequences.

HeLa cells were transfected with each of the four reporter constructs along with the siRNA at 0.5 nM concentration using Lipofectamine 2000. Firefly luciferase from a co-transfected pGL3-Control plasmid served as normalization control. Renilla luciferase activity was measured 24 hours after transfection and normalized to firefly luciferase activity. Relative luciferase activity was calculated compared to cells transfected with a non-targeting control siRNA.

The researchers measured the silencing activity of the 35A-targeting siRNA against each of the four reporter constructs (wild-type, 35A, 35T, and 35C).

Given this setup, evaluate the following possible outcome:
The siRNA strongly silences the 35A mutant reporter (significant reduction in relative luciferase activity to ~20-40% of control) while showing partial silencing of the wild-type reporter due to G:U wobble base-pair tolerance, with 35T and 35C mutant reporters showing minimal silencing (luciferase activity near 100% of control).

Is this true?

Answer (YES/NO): NO